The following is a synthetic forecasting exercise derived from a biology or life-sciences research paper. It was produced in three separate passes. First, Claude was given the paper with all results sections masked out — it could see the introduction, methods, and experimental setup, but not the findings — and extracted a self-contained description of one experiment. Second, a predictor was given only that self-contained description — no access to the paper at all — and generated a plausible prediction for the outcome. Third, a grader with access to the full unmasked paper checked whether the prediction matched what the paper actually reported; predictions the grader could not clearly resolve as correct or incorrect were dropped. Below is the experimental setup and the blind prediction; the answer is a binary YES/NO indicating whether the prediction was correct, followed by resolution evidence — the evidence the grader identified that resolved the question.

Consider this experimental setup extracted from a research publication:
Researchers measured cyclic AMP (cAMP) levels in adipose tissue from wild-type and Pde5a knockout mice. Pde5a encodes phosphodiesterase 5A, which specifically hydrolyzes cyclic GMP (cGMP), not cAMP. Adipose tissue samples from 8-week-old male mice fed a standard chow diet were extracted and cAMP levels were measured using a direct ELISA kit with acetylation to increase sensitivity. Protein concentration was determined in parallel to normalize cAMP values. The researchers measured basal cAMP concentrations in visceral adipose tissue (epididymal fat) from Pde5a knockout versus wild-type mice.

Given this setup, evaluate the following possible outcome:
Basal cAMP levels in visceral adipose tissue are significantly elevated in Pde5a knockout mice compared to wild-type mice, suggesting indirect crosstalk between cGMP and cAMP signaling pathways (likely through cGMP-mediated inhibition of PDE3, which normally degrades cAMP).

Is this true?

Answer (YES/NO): YES